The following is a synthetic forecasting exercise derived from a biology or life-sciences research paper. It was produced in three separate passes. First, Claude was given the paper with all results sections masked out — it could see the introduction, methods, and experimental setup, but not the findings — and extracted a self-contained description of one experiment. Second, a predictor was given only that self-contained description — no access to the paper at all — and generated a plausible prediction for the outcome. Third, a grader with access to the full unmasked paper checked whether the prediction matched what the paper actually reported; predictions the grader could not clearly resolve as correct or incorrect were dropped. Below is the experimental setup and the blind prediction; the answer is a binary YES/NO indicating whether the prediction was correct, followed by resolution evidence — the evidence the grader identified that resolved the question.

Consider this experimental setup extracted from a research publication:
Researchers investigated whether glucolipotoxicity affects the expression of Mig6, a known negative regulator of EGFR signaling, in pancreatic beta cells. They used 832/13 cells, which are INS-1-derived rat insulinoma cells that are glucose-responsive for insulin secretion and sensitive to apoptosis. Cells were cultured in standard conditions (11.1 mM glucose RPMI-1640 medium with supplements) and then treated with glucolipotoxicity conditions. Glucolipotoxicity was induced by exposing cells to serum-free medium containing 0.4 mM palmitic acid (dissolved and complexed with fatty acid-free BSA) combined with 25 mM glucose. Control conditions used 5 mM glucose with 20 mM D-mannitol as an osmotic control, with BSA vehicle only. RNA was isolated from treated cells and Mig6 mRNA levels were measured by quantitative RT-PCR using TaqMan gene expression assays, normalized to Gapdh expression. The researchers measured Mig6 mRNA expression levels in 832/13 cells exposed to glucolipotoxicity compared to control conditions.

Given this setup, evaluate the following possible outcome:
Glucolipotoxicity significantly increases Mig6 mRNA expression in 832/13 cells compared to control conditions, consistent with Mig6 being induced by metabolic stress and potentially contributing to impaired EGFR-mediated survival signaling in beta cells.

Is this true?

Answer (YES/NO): YES